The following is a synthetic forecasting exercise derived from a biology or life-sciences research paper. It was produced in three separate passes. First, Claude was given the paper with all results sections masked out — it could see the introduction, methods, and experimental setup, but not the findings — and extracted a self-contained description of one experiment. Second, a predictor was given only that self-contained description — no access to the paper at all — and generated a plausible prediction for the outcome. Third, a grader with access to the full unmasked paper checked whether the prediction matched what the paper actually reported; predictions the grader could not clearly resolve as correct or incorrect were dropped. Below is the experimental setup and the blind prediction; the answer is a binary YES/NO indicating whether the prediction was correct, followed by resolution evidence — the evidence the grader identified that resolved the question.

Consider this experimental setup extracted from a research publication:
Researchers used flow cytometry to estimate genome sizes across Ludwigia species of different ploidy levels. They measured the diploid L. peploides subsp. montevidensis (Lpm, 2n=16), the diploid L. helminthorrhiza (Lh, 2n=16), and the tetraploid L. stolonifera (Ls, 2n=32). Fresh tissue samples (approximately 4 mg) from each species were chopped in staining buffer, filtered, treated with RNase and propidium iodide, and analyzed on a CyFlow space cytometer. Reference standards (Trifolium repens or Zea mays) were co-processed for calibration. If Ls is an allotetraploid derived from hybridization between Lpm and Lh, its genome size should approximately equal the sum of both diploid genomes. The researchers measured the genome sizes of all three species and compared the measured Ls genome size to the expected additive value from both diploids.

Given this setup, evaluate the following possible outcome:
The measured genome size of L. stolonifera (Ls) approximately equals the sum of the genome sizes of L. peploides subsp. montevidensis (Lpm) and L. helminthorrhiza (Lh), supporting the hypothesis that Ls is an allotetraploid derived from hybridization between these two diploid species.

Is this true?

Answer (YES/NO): YES